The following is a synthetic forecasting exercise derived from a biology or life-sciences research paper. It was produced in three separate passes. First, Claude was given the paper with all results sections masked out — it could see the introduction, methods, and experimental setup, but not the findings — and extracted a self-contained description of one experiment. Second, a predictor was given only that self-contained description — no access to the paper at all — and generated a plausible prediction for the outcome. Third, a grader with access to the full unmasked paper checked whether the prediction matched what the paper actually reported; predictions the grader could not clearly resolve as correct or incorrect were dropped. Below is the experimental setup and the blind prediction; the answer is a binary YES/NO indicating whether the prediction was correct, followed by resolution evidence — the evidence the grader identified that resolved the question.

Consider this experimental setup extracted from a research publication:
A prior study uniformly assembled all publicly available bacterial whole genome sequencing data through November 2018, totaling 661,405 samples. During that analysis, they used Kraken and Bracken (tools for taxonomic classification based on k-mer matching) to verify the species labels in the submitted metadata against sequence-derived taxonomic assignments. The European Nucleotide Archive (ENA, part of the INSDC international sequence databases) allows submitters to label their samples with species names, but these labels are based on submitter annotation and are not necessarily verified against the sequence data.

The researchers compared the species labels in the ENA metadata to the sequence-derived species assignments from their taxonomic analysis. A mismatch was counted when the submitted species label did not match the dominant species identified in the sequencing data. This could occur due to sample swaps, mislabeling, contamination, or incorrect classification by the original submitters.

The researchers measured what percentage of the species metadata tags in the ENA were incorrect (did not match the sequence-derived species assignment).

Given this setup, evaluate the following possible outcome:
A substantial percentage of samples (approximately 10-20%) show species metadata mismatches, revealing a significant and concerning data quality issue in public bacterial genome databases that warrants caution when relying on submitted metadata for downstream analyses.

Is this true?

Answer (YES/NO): NO